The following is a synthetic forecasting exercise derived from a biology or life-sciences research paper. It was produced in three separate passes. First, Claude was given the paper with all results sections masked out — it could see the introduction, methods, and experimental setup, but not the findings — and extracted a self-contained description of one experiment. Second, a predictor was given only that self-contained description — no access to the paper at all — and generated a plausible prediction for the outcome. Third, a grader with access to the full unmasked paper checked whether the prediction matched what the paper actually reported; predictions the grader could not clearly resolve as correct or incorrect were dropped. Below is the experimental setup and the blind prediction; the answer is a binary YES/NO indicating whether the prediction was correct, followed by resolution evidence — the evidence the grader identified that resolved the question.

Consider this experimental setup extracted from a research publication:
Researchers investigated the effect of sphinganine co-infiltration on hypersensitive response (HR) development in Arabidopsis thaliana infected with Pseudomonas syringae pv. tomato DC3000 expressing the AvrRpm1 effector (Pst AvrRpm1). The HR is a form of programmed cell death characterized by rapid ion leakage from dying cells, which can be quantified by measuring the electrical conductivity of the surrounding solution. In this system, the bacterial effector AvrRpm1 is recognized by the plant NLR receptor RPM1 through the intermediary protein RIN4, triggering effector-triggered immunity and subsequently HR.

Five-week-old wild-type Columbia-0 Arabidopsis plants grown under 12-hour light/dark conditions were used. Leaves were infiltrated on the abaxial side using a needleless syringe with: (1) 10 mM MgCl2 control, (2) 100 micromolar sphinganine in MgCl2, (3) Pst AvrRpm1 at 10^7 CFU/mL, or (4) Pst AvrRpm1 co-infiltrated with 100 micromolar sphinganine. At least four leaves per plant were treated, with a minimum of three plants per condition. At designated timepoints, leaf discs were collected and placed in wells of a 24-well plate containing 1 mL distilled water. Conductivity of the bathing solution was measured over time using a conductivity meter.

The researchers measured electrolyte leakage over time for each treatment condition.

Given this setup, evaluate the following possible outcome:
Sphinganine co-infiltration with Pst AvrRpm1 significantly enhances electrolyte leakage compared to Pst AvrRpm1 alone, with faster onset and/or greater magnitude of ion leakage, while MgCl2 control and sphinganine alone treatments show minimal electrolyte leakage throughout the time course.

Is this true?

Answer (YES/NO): NO